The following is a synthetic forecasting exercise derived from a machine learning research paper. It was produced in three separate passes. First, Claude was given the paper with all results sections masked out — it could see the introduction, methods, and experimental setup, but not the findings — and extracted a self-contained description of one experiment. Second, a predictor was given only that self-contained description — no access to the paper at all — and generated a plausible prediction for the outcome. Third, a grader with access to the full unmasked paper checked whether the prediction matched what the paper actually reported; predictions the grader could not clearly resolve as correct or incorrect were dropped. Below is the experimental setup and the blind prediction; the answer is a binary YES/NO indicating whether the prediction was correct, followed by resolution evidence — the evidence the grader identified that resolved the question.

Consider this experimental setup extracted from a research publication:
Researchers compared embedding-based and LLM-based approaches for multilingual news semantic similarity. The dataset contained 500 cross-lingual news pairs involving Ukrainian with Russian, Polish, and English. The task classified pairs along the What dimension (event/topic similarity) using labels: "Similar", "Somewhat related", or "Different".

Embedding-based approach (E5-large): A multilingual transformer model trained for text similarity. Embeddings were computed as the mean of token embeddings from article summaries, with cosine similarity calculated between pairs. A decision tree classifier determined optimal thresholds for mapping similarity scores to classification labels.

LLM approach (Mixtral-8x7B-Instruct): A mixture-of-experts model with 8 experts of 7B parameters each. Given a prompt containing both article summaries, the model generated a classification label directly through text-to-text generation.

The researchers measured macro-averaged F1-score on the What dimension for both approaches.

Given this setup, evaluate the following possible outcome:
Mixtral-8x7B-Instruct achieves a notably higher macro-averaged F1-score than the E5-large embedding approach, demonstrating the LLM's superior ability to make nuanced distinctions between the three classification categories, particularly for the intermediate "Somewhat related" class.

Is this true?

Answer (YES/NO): NO